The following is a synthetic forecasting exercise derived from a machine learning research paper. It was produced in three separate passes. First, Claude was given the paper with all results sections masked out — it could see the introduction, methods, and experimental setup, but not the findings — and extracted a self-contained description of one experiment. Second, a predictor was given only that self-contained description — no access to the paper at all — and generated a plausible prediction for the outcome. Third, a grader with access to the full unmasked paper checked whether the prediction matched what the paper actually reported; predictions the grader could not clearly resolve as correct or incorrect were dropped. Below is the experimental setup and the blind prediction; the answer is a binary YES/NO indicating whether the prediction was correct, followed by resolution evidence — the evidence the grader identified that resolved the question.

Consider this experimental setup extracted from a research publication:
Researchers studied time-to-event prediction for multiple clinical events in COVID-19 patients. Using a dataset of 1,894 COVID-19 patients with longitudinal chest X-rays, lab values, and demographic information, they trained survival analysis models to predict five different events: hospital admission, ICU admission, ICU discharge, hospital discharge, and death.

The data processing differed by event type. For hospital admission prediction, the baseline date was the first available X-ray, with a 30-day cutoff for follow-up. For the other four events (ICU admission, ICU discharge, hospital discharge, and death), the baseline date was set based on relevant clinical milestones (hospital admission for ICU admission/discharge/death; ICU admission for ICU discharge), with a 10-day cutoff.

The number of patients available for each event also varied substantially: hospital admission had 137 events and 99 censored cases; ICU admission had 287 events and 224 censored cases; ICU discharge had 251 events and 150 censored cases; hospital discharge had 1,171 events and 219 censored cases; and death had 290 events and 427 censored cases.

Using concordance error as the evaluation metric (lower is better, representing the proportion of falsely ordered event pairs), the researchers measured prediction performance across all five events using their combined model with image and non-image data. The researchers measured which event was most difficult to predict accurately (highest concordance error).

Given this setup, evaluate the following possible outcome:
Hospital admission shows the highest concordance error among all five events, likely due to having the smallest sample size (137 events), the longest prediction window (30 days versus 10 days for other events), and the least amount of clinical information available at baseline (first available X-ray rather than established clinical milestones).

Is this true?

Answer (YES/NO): NO